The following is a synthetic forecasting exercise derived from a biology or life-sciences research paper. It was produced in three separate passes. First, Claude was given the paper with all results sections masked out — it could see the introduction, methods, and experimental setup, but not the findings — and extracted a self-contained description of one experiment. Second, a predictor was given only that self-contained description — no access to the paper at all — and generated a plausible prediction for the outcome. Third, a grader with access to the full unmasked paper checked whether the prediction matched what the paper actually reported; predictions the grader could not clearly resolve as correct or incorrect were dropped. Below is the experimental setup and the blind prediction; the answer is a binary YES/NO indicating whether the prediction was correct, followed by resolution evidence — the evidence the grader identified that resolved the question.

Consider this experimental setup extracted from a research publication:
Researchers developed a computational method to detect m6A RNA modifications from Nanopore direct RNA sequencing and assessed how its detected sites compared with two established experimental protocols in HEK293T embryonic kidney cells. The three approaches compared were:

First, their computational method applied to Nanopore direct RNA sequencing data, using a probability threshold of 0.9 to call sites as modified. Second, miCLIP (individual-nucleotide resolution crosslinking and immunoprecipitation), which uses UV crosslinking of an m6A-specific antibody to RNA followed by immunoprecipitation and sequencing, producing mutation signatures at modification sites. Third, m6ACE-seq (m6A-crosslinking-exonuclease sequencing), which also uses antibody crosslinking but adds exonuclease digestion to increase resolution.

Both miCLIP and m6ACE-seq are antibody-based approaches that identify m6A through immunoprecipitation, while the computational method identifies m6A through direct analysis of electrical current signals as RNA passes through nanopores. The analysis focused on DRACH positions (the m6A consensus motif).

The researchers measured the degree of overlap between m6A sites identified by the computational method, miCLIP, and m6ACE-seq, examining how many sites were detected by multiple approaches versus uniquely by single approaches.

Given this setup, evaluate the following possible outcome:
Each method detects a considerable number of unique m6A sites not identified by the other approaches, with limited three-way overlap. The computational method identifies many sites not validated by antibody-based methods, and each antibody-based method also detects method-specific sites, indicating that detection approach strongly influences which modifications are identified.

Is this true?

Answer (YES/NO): YES